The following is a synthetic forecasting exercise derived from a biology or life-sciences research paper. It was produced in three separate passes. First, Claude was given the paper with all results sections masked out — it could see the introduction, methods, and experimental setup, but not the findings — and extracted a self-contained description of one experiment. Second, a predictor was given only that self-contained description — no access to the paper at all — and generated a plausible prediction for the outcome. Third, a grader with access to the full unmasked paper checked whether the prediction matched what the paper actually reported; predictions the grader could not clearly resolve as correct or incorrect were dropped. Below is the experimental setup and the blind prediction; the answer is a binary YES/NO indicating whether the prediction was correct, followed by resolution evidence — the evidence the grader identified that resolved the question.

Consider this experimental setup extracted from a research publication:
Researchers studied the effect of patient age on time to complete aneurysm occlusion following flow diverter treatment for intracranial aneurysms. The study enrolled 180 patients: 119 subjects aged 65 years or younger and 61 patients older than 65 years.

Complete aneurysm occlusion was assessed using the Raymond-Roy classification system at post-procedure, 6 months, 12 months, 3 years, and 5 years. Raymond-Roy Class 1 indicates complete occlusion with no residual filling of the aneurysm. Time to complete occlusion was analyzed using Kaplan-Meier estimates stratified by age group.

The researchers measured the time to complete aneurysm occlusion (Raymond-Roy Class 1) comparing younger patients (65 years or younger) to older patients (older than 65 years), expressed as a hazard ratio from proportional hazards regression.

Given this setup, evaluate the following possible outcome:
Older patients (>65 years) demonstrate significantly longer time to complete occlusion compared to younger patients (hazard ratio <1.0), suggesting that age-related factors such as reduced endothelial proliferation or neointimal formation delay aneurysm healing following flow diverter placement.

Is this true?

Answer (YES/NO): NO